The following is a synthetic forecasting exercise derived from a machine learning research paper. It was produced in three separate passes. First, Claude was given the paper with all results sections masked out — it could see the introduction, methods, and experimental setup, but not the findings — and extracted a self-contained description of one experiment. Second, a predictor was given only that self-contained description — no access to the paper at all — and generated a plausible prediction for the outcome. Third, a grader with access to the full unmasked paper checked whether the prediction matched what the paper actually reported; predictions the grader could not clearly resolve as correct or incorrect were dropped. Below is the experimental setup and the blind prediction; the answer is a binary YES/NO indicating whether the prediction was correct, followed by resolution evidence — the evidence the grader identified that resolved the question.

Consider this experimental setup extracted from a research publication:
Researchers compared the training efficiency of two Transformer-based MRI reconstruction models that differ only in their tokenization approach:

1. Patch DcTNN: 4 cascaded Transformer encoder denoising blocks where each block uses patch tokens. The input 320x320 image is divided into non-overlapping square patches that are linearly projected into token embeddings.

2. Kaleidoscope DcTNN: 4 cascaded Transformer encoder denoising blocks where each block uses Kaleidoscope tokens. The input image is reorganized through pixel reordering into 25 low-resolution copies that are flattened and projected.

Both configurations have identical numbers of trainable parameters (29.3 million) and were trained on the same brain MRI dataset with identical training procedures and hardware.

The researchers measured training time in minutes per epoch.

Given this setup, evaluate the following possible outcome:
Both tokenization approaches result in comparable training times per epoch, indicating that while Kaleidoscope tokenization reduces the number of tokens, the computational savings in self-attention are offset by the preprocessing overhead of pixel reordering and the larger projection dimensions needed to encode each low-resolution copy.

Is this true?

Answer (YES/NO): YES